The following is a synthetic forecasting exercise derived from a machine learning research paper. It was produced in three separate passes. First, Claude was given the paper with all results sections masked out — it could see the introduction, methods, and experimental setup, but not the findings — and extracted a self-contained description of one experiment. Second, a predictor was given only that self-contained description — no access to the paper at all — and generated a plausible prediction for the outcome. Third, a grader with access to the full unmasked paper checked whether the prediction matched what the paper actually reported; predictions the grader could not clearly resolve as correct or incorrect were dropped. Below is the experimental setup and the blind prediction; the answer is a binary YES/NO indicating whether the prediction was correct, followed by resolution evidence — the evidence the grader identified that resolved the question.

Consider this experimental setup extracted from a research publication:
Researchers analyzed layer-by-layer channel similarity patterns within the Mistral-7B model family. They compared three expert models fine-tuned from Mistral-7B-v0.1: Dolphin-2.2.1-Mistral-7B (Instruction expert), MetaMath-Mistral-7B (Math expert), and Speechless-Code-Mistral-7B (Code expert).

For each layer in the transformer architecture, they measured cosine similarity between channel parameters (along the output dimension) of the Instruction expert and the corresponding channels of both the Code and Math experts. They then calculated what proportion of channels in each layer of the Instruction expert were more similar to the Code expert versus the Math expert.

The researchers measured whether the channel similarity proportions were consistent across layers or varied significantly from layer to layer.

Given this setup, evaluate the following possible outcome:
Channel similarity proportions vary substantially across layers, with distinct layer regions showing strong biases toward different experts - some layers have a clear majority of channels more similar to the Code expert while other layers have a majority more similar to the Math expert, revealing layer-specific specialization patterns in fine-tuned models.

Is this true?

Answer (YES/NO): NO